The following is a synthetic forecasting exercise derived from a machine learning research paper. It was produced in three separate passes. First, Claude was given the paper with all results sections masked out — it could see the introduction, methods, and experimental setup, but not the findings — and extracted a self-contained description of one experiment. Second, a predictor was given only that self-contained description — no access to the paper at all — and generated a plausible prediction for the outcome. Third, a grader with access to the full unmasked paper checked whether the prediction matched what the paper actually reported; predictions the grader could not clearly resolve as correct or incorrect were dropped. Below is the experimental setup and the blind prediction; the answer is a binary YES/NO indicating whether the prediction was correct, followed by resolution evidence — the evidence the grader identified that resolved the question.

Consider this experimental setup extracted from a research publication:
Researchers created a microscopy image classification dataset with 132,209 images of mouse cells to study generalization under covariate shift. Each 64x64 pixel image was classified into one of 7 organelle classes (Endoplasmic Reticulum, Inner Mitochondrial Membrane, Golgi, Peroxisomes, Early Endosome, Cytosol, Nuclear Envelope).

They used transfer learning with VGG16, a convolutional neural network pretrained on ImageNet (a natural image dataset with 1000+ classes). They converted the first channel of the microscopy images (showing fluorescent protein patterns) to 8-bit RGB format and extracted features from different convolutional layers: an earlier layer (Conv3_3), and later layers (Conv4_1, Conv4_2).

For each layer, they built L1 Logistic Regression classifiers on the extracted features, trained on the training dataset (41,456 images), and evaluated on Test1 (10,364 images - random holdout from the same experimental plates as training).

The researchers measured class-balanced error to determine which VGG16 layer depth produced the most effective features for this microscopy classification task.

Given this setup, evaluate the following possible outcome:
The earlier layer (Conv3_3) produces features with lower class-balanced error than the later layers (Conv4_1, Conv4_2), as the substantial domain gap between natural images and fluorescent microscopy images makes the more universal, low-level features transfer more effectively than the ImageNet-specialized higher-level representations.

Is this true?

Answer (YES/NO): NO